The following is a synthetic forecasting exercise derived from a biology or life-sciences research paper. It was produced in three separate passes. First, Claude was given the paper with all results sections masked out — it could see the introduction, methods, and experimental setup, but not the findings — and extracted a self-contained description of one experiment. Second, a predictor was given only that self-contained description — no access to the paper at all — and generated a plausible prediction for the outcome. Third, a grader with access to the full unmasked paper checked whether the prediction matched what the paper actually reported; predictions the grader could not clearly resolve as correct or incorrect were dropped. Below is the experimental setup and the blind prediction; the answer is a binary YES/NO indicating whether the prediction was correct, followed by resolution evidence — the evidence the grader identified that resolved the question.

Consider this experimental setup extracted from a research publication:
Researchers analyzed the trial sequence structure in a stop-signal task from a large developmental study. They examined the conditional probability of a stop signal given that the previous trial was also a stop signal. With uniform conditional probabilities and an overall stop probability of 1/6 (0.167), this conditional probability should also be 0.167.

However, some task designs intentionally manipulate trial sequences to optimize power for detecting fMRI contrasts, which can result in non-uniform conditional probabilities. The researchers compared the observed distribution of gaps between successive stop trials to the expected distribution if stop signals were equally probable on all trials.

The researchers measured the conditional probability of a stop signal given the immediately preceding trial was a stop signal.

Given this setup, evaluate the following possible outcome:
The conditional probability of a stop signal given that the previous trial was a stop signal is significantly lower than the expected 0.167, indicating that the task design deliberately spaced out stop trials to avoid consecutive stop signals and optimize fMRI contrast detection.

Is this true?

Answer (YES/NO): YES